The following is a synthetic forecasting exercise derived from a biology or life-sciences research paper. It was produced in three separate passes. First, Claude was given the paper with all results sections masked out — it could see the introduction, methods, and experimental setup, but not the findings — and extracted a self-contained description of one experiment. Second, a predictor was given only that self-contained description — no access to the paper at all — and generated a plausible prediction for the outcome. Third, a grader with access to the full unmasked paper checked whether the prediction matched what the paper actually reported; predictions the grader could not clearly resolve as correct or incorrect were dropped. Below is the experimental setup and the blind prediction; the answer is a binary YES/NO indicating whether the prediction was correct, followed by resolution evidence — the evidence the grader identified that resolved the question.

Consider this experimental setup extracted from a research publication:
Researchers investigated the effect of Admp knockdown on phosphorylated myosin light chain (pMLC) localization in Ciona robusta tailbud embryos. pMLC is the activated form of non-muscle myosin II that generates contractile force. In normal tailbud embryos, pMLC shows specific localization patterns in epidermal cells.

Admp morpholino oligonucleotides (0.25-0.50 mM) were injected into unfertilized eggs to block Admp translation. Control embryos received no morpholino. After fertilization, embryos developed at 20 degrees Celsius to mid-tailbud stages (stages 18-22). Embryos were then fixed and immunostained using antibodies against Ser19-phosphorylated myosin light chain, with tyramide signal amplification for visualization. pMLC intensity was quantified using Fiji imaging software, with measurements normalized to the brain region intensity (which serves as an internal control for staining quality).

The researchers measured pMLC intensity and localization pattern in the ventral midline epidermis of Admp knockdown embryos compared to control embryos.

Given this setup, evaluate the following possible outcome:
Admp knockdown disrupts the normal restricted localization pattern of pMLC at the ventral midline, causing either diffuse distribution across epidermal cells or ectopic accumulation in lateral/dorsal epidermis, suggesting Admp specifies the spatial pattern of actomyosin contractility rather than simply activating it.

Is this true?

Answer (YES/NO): NO